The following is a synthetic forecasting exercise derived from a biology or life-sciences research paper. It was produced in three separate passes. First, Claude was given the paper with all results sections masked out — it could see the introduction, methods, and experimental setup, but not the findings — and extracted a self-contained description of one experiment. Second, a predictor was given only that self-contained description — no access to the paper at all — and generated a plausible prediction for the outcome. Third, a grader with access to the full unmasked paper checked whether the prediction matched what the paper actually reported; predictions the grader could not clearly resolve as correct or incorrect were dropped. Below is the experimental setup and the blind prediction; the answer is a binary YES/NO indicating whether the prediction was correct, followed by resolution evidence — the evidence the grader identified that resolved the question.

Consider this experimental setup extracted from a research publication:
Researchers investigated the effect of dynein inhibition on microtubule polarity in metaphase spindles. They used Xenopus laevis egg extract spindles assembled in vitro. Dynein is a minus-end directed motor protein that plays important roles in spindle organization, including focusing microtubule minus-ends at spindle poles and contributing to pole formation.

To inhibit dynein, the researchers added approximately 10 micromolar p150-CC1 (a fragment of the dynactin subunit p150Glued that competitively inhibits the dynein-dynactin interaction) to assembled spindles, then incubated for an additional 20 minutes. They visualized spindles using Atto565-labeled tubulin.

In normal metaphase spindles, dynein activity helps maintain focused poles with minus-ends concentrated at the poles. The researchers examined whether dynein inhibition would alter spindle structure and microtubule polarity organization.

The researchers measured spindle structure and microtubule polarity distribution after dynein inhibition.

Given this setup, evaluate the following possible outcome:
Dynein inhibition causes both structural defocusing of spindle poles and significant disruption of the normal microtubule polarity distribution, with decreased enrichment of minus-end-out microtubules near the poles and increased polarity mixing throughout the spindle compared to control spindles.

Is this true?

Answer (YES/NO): NO